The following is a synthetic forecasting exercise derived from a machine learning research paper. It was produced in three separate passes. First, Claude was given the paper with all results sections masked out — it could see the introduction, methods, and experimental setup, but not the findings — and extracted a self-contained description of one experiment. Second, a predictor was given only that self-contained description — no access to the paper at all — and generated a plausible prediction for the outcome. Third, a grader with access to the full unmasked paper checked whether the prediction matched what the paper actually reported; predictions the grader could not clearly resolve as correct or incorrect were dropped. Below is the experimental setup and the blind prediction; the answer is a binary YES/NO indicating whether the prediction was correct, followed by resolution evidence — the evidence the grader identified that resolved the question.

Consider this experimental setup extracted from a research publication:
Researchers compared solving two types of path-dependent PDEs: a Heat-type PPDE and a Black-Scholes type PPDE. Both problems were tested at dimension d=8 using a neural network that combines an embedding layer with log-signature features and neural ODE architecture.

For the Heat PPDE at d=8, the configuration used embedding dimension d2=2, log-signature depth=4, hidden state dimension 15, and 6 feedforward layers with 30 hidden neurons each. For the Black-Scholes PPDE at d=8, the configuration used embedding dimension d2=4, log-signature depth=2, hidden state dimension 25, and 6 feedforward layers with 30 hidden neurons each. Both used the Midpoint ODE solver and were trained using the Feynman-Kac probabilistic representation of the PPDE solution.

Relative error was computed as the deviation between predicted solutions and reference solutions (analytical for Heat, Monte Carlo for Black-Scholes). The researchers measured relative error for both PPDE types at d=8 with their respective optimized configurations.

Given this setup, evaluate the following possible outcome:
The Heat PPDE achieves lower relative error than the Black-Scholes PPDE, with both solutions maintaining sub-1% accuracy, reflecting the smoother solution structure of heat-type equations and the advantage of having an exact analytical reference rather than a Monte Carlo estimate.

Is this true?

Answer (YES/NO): NO